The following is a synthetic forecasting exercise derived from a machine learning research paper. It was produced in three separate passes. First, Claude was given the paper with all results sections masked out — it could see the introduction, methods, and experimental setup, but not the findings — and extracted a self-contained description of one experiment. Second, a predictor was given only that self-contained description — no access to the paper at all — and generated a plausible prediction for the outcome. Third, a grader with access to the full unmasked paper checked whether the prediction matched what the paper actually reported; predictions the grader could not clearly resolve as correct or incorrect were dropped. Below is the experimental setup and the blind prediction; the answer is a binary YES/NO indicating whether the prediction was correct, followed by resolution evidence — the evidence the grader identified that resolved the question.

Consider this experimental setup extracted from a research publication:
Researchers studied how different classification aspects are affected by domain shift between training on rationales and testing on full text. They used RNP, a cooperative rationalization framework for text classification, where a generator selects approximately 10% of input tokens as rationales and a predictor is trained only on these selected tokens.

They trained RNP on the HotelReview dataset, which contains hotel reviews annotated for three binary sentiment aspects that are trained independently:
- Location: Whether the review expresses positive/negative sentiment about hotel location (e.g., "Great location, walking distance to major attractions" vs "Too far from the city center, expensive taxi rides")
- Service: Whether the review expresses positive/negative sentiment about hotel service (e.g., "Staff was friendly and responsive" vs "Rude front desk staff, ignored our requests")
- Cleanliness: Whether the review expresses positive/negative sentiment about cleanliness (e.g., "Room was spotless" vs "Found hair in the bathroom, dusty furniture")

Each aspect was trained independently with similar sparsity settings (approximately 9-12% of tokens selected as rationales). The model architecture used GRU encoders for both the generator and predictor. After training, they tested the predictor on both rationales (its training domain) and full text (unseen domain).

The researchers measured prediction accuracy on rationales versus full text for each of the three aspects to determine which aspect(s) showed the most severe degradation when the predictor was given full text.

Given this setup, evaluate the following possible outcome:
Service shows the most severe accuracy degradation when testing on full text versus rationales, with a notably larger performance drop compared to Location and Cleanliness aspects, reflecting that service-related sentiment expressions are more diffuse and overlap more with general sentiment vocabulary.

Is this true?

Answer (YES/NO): NO